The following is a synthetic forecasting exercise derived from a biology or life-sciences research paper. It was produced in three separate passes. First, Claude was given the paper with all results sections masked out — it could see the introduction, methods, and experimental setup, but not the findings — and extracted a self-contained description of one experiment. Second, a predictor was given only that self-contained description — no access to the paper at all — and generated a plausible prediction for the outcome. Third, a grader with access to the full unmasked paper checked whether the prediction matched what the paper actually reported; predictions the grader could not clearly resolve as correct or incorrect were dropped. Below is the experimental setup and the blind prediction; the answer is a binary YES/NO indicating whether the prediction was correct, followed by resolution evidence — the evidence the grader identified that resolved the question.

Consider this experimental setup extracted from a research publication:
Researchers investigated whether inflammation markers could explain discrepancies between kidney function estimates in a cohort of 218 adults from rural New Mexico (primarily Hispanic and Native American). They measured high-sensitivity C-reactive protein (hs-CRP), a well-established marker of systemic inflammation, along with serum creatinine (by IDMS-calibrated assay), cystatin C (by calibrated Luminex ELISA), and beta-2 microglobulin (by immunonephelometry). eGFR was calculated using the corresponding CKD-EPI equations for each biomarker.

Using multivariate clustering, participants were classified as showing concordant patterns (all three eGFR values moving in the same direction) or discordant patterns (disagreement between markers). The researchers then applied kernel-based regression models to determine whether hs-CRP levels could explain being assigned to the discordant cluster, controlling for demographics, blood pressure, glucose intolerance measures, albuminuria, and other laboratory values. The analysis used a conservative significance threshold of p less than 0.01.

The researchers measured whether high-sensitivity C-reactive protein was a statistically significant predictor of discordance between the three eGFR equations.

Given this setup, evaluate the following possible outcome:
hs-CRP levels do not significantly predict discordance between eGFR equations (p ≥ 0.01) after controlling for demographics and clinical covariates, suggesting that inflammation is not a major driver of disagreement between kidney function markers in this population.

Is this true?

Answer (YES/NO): YES